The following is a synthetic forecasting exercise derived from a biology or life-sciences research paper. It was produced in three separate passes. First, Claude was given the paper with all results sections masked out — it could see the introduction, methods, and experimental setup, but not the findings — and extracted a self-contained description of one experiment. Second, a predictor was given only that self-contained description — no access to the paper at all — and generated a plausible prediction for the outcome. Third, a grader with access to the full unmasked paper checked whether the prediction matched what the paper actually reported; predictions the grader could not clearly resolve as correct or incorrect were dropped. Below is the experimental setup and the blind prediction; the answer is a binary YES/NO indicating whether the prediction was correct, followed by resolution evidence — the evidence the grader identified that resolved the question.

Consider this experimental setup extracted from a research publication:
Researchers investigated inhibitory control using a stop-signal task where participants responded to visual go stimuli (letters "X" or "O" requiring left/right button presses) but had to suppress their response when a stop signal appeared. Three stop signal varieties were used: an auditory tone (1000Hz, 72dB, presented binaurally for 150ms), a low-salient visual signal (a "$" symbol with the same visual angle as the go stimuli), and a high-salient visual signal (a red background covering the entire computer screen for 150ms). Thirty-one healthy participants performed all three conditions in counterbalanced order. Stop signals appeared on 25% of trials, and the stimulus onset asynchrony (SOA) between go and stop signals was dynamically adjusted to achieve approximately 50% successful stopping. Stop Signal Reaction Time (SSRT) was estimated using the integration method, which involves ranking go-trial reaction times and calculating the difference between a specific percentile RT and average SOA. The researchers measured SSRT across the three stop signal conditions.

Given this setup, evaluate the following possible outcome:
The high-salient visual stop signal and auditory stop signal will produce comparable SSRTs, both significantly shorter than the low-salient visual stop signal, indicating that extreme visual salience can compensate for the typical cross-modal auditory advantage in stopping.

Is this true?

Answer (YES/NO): NO